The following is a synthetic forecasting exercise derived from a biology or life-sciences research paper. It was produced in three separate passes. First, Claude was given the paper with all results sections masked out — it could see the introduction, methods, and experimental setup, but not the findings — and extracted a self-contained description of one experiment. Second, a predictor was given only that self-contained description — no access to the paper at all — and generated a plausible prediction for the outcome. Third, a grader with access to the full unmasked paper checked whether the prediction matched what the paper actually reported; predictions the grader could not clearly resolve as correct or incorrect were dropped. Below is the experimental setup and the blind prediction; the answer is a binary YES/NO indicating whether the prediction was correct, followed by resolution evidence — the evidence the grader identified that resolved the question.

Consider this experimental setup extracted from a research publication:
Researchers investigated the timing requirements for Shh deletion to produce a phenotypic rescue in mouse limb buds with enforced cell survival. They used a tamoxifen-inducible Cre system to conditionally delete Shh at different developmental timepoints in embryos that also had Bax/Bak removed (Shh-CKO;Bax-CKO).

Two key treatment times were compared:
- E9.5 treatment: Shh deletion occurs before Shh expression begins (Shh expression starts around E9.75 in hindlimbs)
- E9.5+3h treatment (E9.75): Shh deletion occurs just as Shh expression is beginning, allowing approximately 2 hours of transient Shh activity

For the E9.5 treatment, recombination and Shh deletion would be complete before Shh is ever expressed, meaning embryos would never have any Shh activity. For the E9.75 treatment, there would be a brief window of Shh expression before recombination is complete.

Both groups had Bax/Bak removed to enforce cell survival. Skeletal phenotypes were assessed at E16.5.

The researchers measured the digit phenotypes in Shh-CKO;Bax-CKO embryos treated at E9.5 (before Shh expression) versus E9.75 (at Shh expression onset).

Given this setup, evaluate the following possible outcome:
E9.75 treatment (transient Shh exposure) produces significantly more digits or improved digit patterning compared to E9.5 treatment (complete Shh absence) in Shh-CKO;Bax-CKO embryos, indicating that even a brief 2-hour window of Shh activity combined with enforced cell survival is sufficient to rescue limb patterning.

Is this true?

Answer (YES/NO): YES